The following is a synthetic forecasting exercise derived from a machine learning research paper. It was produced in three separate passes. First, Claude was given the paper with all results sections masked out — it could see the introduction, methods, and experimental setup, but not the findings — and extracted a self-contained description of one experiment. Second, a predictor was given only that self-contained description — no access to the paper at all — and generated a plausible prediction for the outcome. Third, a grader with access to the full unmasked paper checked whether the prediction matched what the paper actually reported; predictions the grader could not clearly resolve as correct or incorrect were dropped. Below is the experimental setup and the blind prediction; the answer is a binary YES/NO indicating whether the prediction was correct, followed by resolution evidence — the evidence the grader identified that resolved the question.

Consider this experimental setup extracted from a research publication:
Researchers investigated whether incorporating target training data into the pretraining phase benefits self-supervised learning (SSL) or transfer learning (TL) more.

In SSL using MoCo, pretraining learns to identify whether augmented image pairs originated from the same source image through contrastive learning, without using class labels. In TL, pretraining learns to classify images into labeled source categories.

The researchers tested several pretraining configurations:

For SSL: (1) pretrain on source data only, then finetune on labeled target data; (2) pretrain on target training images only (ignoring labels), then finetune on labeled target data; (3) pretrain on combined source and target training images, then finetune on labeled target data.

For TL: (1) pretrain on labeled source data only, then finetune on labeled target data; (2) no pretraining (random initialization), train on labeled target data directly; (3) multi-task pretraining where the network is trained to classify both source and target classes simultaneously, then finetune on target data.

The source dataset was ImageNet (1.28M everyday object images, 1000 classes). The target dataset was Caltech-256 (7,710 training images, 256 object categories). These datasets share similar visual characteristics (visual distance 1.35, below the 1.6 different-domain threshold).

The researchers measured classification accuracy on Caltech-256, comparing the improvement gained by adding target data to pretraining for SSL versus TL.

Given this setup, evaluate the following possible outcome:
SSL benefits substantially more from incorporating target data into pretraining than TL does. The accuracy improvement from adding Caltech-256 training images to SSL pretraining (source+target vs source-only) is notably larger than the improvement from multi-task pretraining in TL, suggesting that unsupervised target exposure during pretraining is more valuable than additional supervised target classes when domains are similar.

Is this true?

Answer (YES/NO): YES